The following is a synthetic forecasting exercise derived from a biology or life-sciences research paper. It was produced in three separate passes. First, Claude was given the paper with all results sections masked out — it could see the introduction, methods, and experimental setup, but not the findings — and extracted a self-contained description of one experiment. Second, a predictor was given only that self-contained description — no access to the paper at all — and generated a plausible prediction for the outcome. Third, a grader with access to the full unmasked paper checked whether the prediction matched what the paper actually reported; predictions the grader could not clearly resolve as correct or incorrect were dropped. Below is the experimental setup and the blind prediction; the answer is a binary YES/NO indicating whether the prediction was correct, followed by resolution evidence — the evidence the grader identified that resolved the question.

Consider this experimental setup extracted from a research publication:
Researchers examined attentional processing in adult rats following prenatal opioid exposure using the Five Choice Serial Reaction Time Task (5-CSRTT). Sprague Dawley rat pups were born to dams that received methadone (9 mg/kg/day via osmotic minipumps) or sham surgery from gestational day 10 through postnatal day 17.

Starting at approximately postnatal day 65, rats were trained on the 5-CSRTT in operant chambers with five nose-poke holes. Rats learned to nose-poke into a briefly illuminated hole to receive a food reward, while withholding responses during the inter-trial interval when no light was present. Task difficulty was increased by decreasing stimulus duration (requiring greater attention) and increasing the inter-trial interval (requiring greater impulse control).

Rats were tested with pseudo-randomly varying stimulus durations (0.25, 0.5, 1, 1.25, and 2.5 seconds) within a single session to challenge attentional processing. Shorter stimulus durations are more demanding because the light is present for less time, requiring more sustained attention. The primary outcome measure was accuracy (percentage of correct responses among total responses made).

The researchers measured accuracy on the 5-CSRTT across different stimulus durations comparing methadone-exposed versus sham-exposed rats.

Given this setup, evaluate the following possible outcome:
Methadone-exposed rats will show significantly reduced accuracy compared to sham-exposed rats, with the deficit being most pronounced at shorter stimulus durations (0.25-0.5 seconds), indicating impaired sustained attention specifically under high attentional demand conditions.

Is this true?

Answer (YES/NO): NO